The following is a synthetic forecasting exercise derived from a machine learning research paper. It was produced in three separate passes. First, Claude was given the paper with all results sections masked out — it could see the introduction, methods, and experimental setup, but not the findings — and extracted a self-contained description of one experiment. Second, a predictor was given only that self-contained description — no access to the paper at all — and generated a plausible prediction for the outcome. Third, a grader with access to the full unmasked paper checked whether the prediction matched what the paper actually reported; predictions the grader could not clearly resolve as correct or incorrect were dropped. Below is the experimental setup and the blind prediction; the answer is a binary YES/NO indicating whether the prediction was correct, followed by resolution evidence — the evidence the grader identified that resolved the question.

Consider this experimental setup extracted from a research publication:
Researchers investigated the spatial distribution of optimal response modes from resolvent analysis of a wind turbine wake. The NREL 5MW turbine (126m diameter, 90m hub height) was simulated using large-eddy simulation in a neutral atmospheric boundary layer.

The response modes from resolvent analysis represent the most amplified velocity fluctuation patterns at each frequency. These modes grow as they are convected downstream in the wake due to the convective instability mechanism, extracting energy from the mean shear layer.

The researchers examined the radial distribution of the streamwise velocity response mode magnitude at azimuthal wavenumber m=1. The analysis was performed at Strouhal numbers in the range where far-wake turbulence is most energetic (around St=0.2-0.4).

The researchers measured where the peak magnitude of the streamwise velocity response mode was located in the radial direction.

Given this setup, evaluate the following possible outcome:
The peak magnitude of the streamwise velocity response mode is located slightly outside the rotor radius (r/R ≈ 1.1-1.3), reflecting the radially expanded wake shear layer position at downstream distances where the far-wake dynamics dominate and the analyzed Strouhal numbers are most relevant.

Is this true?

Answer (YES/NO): NO